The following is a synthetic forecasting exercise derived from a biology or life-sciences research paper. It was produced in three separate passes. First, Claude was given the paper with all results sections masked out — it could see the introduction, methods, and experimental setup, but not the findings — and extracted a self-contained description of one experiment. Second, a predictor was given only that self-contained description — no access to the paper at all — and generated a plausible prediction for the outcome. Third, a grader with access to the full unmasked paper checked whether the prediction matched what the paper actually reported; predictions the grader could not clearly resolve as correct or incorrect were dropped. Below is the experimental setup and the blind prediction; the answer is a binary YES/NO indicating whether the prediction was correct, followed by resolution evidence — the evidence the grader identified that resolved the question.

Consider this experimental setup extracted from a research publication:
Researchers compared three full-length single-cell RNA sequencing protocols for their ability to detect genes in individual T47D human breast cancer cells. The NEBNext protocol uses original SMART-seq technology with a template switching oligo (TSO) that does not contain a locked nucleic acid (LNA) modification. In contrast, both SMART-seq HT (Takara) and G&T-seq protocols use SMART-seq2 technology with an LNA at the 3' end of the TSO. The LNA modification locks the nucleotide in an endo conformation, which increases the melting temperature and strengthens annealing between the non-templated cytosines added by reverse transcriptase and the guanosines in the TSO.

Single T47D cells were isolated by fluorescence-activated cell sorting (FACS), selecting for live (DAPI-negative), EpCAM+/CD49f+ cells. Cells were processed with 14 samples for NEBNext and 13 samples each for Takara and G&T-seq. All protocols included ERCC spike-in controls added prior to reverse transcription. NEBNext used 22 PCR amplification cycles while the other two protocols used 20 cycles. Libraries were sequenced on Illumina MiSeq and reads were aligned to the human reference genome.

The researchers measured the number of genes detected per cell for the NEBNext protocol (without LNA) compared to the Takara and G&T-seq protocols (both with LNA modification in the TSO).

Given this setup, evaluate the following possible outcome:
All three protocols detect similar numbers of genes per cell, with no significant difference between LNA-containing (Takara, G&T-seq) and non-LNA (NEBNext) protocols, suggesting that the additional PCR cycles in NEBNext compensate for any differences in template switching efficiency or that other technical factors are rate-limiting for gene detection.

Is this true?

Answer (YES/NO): NO